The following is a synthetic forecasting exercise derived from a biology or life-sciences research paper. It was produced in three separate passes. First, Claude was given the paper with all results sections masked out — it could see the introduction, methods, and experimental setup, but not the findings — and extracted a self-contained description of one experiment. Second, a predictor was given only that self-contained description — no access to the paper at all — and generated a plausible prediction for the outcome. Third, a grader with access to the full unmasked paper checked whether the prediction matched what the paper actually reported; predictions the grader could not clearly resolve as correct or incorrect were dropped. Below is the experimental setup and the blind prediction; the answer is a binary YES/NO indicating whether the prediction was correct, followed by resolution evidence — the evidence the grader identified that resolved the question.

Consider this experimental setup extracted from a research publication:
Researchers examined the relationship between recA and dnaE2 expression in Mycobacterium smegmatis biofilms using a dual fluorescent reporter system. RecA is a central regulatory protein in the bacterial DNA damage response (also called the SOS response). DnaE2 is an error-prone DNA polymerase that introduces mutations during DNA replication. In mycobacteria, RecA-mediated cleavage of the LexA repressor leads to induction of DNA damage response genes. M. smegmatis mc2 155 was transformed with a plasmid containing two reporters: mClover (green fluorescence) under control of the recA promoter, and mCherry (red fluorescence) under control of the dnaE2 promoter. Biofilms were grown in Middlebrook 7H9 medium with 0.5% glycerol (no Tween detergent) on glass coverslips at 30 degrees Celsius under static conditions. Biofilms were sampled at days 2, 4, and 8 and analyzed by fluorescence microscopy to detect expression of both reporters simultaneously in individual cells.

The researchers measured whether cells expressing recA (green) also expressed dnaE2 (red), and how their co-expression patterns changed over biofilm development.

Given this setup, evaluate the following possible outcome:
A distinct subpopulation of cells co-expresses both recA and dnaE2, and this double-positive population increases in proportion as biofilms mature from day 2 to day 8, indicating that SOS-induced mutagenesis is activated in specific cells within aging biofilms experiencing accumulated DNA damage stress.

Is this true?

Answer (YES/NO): NO